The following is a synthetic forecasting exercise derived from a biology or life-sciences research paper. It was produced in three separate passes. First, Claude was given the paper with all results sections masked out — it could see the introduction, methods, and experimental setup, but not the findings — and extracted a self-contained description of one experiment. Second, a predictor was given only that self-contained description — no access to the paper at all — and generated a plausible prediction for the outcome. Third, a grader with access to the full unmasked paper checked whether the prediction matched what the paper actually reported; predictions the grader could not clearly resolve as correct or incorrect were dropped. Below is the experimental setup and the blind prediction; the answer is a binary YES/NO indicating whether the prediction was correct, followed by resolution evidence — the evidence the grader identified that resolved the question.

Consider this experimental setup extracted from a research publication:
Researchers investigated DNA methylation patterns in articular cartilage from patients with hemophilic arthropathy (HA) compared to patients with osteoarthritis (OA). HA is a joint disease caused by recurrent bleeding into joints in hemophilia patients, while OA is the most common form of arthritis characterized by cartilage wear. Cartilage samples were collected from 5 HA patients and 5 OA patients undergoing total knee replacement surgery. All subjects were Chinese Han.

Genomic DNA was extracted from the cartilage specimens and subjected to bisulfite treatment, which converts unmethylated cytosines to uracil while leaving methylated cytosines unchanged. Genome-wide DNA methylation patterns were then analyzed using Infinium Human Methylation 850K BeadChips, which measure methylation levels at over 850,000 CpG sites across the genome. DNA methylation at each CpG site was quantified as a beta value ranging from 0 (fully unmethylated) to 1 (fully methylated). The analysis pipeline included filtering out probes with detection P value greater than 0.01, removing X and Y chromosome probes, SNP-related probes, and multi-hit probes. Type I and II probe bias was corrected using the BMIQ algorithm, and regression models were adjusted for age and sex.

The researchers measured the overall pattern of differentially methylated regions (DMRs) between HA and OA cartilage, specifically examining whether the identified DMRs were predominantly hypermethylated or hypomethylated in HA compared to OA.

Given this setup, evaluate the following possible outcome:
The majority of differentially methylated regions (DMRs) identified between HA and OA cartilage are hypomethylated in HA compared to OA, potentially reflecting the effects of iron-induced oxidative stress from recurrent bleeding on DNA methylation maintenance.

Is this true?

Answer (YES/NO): NO